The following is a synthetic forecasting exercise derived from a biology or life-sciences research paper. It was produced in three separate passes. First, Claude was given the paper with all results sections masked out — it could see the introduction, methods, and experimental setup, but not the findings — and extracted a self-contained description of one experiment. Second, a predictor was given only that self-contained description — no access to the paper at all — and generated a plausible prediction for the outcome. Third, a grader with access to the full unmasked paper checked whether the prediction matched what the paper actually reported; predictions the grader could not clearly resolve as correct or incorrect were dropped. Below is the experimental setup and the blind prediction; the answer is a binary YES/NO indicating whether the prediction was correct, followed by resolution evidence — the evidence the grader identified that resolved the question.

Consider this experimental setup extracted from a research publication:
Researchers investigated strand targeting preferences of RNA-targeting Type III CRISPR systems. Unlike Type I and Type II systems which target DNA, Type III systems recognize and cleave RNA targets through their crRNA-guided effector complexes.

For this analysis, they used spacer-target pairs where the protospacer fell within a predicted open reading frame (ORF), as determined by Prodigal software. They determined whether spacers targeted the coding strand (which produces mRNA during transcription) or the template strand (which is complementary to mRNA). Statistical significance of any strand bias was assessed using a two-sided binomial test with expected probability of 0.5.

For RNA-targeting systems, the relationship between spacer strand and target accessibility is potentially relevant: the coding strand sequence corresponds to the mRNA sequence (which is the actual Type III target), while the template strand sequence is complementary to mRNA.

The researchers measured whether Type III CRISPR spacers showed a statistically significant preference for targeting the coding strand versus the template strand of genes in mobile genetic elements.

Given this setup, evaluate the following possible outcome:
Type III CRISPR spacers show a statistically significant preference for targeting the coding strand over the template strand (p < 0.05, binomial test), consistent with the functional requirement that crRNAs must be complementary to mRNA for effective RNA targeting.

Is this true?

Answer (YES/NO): YES